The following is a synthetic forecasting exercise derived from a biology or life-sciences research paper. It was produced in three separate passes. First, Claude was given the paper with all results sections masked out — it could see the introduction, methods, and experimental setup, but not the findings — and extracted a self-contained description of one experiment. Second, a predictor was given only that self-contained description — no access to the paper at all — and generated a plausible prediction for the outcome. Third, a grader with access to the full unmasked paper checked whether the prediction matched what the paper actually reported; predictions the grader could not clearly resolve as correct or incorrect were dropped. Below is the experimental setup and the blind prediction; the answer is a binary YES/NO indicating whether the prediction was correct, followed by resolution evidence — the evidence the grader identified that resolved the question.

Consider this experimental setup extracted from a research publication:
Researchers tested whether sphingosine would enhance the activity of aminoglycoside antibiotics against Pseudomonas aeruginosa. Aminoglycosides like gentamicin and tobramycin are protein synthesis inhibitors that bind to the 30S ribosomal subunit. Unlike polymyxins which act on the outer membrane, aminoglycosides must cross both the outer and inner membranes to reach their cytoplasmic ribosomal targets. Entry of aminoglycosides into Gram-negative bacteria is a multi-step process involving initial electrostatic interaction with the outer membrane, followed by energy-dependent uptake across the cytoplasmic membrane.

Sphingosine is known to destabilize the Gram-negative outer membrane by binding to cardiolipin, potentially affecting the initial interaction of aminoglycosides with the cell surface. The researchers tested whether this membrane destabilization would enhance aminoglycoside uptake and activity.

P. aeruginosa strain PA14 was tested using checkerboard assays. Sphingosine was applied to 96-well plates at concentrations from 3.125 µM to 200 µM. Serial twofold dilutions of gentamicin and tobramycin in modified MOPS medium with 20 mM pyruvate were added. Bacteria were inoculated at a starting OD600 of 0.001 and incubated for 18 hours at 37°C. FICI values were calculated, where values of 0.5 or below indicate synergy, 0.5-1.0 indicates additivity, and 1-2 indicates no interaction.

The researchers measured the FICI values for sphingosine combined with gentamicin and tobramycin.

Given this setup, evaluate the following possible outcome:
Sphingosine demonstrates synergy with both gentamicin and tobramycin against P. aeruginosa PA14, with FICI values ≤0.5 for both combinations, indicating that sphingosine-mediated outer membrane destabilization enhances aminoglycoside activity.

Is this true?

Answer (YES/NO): NO